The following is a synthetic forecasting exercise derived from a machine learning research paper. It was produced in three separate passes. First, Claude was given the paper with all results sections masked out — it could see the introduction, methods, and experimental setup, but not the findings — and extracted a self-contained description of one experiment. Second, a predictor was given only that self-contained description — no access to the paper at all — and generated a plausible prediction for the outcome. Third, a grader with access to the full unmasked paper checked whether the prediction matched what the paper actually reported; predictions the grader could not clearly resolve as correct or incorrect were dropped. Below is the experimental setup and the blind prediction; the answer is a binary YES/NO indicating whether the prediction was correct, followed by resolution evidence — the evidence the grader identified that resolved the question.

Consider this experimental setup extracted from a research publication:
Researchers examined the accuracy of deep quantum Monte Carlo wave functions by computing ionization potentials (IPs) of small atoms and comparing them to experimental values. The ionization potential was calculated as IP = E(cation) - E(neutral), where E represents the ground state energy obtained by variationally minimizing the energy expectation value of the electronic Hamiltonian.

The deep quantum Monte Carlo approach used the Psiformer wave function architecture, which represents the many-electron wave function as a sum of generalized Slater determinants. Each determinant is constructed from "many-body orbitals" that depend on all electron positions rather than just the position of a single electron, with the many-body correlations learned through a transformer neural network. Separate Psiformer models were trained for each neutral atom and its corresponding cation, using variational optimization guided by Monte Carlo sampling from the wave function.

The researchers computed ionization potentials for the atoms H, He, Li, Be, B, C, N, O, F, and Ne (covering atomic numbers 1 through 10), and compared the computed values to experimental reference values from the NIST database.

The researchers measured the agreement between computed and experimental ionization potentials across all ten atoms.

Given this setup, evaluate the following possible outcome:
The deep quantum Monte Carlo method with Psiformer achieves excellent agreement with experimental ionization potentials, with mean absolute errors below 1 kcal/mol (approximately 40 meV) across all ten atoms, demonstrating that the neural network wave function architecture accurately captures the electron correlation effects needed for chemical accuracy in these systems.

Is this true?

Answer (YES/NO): YES